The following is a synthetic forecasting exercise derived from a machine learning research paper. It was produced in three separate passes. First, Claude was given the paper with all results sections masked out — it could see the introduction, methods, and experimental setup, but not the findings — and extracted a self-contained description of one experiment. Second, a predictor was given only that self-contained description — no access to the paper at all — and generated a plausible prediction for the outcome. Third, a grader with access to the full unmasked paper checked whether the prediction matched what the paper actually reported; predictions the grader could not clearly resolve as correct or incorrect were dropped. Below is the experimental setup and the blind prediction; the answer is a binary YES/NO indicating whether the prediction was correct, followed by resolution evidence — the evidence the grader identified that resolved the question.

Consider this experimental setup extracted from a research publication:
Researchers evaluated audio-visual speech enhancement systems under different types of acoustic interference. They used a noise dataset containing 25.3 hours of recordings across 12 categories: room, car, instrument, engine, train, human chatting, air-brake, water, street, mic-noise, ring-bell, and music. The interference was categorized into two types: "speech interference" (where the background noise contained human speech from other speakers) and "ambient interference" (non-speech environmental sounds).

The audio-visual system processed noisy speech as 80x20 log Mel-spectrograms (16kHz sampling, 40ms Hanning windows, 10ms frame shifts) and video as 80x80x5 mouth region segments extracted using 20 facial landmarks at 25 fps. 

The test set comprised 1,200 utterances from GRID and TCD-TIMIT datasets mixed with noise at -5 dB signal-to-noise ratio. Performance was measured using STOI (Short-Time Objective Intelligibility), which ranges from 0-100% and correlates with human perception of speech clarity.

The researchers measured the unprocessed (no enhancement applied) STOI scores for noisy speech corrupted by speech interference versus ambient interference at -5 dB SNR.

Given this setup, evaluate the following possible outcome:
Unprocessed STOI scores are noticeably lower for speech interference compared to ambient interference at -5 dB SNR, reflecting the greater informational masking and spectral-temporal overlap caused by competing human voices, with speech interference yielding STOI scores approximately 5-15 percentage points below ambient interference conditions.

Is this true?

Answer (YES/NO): NO